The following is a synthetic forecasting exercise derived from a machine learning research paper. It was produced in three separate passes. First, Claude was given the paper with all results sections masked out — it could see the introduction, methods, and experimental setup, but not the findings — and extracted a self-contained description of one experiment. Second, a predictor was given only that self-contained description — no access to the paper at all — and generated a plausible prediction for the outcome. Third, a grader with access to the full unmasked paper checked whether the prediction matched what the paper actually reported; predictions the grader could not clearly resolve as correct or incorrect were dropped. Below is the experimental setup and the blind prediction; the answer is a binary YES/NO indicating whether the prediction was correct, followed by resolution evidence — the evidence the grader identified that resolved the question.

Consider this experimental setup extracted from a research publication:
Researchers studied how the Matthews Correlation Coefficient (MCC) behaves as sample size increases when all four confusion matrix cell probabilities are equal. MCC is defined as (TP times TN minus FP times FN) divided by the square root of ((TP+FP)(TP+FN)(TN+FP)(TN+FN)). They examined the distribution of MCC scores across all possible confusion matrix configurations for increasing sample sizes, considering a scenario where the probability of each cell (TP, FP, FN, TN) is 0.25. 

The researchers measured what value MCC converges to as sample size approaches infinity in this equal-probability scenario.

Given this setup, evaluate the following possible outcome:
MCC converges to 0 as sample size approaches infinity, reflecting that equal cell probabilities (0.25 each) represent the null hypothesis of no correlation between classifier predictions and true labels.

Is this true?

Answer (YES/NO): YES